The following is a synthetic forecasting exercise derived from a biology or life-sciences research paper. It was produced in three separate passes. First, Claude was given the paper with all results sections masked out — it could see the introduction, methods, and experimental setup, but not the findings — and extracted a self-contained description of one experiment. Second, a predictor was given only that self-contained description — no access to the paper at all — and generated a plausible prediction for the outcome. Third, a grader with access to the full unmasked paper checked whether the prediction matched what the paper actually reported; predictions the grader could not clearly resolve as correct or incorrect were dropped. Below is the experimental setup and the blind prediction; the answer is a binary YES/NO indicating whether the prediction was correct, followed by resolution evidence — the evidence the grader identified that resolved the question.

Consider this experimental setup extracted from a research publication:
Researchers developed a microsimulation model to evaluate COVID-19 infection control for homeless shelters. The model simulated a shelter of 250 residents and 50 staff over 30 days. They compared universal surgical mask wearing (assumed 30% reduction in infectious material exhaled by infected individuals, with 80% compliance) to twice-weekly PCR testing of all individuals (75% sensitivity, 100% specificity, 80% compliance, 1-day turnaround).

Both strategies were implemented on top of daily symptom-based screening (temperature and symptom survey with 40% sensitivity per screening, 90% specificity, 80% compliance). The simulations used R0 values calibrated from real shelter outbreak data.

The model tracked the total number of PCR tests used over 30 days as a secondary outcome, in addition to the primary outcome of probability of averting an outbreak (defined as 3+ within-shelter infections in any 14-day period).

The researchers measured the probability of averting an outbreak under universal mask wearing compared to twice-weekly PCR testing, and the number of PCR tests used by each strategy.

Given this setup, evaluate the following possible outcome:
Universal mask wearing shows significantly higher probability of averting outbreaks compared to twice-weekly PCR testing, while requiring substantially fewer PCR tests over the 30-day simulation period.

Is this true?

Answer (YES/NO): NO